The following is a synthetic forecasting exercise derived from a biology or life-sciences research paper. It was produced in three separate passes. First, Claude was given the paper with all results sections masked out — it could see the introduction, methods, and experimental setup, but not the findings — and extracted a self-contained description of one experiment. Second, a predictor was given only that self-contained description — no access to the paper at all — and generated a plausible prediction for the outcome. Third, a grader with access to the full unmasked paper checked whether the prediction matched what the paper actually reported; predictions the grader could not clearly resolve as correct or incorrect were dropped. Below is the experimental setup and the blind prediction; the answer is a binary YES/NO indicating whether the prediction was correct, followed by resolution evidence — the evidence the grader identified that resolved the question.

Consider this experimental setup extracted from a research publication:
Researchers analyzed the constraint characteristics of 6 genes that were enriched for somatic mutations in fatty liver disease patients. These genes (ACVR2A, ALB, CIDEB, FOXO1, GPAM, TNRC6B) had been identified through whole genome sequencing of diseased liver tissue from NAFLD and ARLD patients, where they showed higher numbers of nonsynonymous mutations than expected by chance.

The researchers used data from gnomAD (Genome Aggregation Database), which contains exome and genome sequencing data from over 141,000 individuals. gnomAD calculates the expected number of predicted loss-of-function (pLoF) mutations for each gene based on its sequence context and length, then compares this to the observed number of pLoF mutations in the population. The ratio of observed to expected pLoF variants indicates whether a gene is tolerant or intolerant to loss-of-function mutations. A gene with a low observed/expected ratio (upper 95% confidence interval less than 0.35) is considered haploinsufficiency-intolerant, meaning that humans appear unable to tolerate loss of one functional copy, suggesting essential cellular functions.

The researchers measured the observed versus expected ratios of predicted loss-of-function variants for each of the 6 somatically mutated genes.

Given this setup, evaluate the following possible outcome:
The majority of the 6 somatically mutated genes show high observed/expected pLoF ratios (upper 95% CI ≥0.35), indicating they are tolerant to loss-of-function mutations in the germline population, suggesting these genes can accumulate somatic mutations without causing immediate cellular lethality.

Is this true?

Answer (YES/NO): NO